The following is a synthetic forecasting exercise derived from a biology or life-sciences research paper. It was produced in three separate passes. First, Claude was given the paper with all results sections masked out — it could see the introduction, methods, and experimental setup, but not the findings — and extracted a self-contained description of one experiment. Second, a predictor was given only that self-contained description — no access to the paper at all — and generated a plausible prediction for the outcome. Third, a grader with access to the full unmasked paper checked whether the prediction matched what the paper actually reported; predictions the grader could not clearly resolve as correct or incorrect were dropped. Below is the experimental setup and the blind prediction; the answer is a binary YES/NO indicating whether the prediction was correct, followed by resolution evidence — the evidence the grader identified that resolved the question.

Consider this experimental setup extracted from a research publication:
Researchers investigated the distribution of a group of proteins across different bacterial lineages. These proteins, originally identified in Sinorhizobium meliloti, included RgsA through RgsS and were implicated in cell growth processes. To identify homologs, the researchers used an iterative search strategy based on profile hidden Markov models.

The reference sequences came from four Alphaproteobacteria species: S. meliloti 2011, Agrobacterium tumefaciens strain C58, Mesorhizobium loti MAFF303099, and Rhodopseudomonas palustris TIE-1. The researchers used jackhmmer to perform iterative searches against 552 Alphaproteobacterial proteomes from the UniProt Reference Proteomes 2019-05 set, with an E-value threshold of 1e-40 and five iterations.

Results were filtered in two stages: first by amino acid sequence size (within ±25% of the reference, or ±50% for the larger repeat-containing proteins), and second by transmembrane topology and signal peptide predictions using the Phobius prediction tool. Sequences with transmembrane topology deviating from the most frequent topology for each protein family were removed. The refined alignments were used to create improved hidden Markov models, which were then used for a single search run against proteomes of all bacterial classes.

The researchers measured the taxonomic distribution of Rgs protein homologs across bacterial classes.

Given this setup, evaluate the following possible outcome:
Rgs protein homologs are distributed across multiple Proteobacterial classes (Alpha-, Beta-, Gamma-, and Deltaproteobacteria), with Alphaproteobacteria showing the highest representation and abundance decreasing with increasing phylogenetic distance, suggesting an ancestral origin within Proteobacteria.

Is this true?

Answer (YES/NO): NO